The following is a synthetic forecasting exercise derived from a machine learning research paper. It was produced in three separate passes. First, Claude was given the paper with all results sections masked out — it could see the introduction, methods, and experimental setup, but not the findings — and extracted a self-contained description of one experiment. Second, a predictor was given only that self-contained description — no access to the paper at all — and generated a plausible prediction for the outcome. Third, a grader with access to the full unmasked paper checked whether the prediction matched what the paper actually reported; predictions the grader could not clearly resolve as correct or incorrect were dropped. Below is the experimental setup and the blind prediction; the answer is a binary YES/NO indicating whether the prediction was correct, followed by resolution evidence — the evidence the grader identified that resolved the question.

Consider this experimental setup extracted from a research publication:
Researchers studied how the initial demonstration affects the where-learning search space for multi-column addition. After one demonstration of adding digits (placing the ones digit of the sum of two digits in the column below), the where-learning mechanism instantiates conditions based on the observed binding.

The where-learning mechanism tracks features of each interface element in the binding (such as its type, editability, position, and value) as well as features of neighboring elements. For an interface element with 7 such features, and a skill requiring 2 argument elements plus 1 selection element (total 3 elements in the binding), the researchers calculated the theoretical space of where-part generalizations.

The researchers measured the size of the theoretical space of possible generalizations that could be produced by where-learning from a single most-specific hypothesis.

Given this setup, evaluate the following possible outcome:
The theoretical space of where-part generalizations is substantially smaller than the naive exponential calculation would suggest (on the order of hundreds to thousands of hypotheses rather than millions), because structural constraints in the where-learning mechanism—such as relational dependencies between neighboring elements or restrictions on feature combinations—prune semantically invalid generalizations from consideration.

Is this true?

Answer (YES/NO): NO